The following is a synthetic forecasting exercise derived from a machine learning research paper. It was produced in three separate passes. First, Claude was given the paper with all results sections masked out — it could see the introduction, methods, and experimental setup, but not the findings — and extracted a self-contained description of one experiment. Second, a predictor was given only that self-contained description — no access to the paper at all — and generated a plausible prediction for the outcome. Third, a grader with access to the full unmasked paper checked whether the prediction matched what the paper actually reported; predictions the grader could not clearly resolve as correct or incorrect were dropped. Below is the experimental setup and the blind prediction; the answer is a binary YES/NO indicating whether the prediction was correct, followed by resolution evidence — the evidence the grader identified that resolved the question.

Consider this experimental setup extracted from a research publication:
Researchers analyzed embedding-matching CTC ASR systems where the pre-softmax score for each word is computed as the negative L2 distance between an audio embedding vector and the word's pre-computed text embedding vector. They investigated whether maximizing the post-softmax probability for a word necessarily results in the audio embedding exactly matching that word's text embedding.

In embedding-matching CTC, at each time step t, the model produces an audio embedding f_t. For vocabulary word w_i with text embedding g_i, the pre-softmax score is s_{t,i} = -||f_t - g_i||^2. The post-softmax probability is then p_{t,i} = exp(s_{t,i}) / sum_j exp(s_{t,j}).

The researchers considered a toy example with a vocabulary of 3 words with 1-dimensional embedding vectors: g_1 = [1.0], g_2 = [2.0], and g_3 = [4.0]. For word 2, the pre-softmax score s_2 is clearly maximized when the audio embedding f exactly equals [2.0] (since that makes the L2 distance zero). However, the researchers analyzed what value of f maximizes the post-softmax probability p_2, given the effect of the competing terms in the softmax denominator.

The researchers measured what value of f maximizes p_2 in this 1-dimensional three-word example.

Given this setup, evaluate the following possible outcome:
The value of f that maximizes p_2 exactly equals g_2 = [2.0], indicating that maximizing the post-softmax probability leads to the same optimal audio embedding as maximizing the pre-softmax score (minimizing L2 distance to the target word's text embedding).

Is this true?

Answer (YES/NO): NO